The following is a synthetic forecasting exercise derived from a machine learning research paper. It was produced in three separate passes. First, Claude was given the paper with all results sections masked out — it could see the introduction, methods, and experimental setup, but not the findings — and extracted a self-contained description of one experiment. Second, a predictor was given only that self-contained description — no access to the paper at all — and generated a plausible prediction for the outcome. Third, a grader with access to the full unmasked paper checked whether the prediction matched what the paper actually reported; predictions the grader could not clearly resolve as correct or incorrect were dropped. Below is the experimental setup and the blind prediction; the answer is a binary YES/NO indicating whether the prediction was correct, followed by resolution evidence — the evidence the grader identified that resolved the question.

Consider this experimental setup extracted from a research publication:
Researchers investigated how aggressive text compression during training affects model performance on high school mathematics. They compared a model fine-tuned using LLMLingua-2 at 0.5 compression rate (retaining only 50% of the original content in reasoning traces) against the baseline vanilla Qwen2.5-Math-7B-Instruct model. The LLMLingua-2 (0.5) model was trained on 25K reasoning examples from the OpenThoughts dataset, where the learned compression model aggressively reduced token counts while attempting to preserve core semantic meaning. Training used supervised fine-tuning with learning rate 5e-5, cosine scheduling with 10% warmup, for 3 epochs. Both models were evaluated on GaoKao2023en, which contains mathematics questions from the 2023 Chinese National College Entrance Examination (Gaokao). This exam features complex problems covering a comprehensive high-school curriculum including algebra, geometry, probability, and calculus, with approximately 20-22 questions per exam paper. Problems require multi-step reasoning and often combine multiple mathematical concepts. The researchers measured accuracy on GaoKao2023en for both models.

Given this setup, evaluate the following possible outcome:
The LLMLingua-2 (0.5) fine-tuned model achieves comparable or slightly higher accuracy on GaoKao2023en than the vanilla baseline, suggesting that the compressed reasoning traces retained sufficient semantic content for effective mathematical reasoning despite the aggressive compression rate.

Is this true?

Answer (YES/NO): NO